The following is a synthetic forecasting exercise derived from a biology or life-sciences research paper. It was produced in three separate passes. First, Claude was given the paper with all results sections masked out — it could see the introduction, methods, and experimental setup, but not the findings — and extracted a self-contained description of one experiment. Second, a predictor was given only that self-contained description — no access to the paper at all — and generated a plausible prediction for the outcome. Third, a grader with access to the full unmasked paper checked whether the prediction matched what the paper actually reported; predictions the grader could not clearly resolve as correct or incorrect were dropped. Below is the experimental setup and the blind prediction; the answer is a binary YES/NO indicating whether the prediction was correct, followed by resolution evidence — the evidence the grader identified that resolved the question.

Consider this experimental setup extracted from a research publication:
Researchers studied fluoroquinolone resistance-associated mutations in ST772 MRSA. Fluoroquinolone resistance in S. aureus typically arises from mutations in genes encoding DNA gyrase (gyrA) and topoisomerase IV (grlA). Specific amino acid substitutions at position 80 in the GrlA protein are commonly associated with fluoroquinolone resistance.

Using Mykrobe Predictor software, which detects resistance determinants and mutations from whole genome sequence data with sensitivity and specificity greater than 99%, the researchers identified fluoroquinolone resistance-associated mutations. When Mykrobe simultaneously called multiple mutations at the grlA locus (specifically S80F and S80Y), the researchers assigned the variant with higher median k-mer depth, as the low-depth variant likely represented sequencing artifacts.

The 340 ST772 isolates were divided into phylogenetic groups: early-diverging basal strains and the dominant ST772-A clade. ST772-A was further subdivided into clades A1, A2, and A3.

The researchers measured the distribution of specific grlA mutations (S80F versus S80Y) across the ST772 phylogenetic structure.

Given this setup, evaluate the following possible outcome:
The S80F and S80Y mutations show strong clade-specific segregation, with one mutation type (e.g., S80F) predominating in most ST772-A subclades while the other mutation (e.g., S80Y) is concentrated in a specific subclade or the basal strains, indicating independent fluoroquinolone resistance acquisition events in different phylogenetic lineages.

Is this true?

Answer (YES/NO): NO